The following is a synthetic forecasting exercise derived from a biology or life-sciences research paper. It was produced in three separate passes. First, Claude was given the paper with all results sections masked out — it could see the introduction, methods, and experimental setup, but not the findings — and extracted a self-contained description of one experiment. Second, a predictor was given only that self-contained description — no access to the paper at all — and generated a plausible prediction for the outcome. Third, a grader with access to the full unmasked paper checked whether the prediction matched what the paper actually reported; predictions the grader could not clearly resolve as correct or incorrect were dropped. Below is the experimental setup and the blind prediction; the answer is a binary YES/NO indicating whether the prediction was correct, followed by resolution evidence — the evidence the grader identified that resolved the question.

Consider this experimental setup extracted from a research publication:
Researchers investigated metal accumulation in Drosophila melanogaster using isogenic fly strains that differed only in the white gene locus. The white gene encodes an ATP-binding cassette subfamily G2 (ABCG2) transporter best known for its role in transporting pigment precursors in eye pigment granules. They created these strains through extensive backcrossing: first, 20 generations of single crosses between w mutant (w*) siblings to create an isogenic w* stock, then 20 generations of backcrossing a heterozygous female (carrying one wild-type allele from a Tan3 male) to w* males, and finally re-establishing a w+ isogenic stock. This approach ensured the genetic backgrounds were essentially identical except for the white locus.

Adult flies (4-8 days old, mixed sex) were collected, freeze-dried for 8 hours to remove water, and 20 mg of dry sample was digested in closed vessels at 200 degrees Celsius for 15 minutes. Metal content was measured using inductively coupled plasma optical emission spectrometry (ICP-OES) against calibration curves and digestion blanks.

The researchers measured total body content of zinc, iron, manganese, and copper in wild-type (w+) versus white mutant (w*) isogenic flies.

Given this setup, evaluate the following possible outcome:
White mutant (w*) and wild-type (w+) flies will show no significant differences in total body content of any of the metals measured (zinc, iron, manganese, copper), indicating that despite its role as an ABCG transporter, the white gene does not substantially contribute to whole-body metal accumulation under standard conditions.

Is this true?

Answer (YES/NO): NO